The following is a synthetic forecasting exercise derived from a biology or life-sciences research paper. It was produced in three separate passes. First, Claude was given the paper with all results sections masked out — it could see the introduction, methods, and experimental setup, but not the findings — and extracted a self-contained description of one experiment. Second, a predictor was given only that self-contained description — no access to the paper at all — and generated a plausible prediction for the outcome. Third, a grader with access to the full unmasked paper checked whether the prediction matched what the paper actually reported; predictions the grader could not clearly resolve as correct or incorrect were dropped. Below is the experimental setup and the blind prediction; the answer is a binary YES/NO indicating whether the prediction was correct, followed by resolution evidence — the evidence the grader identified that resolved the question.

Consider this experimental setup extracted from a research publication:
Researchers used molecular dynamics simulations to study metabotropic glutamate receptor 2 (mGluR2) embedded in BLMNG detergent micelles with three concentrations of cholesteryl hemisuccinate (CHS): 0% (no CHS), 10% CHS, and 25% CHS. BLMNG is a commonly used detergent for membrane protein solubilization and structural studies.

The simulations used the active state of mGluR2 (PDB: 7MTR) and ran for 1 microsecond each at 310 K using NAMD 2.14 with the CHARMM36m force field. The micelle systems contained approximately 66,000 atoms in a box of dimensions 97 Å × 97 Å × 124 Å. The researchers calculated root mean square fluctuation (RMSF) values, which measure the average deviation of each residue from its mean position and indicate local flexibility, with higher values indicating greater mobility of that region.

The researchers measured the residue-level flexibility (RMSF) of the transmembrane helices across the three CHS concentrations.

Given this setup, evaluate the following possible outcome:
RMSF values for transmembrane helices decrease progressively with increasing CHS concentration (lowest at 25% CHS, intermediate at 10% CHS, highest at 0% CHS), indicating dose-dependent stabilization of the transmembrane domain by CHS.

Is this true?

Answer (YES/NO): NO